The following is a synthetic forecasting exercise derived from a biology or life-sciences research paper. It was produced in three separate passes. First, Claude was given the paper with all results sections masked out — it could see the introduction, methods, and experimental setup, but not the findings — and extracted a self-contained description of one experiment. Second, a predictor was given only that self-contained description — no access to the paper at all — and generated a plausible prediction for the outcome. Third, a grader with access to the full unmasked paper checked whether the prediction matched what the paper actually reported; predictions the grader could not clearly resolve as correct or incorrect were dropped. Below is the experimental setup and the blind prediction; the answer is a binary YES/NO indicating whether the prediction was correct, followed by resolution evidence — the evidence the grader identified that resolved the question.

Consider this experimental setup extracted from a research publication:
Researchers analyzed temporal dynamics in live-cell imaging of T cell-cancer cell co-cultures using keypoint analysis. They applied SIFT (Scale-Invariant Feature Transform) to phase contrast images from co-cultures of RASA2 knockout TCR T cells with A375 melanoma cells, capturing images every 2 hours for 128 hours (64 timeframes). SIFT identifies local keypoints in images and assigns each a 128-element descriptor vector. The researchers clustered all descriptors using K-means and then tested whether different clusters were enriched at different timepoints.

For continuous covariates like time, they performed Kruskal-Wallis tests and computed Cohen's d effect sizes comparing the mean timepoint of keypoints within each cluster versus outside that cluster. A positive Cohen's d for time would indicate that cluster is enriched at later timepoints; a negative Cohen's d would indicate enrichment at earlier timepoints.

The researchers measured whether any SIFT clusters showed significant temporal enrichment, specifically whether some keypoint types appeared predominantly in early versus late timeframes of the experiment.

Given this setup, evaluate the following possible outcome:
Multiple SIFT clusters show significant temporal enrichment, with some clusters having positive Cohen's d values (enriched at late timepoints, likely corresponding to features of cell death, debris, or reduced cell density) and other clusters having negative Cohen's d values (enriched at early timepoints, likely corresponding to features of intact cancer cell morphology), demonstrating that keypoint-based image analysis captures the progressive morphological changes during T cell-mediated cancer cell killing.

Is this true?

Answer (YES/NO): NO